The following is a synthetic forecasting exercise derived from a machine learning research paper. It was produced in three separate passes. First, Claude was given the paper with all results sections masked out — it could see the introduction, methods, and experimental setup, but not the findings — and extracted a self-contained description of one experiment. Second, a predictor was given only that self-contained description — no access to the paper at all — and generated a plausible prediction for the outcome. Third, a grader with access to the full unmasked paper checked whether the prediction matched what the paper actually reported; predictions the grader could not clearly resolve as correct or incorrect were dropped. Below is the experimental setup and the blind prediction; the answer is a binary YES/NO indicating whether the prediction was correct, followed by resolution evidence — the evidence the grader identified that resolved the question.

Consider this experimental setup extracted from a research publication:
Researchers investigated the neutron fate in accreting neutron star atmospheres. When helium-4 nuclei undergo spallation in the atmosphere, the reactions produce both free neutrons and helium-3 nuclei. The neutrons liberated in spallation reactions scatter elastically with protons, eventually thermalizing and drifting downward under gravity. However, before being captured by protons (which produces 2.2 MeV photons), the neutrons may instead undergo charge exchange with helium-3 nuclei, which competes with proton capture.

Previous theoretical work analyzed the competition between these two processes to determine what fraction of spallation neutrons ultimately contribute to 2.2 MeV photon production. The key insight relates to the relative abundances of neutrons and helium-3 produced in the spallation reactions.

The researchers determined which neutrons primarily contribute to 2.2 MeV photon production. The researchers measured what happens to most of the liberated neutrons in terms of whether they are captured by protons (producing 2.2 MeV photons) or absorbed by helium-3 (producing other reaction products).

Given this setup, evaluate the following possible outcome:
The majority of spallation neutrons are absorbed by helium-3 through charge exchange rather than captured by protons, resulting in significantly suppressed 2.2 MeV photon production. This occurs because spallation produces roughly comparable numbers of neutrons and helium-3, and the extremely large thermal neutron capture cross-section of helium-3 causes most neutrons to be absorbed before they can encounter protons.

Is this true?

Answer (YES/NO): YES